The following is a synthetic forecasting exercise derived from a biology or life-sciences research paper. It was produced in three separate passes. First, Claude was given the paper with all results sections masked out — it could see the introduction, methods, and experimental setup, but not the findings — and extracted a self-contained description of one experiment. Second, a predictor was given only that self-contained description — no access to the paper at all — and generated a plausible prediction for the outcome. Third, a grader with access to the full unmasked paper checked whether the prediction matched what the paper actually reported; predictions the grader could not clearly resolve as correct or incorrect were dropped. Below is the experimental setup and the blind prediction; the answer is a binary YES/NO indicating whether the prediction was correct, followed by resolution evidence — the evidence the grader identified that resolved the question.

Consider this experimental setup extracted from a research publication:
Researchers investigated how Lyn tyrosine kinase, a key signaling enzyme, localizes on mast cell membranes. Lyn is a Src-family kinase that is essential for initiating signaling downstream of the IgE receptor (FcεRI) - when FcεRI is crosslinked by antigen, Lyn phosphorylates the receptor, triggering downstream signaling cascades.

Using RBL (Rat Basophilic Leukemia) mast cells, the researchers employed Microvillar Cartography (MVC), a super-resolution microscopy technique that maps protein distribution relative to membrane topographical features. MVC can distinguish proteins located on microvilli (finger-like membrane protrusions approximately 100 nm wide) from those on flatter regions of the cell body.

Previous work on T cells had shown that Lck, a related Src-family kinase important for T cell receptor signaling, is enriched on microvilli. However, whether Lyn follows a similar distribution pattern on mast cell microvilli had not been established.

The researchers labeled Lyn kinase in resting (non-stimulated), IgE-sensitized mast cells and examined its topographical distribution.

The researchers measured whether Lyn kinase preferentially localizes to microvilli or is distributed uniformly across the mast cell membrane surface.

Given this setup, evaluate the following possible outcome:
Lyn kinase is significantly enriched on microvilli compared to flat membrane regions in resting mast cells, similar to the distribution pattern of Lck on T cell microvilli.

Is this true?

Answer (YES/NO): YES